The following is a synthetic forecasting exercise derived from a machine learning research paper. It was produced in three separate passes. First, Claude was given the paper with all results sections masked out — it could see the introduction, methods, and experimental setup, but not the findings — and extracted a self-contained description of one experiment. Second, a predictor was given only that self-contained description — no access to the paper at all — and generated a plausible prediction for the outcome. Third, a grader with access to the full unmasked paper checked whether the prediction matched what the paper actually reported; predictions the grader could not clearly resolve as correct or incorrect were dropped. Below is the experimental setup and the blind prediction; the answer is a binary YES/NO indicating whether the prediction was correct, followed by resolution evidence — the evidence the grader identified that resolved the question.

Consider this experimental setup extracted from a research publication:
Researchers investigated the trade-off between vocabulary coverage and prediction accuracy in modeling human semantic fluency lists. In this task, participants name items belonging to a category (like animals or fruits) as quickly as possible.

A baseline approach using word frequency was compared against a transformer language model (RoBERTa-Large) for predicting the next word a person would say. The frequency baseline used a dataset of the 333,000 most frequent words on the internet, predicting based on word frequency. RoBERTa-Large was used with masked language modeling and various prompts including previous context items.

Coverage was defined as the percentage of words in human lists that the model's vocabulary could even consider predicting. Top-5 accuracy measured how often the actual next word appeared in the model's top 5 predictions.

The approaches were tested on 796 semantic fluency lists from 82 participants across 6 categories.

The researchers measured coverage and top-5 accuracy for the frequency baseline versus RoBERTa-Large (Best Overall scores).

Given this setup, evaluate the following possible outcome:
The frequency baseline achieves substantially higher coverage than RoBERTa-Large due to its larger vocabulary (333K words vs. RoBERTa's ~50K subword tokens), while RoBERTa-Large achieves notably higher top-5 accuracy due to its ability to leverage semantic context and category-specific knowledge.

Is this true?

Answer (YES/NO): YES